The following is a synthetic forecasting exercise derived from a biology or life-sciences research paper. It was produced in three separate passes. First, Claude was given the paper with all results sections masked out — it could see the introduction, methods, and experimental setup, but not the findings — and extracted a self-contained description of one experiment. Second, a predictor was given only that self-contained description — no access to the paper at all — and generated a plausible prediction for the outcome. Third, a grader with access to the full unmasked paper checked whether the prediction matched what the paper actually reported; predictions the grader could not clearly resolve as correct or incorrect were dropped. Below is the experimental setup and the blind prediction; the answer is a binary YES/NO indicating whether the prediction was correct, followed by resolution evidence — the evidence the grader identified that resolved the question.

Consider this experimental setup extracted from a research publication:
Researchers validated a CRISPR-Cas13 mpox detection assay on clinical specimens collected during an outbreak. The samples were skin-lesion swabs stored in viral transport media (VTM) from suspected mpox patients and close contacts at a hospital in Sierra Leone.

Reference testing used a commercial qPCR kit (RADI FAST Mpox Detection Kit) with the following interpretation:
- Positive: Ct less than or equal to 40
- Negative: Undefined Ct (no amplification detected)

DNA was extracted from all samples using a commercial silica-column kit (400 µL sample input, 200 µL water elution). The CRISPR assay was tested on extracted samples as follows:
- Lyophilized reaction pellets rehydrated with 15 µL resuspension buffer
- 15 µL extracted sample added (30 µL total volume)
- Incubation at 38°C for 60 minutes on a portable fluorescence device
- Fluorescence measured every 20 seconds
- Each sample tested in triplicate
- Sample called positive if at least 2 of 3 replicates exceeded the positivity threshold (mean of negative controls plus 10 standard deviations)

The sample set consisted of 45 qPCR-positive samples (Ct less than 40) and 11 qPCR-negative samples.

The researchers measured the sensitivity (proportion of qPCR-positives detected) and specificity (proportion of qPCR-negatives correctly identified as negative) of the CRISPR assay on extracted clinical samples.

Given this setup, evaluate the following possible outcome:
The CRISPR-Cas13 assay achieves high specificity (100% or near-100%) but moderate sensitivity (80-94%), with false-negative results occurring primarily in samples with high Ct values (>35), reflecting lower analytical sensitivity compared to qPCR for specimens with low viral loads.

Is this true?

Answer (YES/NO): NO